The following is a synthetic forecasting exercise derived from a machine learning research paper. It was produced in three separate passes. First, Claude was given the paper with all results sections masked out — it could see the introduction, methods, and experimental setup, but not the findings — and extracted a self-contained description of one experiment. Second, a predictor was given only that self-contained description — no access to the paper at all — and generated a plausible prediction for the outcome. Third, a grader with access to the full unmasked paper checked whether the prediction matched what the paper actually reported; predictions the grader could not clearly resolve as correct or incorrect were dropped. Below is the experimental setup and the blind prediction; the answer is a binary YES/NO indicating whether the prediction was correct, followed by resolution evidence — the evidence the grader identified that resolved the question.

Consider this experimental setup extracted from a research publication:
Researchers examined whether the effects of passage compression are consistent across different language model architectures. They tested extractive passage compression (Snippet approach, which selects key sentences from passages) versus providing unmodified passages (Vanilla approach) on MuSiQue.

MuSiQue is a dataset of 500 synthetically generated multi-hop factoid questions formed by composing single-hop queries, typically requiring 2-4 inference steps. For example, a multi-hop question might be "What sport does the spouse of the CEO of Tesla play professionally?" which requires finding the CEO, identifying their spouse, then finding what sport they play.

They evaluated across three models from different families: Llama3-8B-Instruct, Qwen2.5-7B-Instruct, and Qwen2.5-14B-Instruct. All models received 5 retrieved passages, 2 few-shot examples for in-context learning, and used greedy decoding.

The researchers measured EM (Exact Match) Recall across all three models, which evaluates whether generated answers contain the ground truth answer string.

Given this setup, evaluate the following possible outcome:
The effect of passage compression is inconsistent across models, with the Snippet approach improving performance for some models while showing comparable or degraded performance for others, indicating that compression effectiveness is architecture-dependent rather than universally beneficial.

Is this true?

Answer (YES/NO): NO